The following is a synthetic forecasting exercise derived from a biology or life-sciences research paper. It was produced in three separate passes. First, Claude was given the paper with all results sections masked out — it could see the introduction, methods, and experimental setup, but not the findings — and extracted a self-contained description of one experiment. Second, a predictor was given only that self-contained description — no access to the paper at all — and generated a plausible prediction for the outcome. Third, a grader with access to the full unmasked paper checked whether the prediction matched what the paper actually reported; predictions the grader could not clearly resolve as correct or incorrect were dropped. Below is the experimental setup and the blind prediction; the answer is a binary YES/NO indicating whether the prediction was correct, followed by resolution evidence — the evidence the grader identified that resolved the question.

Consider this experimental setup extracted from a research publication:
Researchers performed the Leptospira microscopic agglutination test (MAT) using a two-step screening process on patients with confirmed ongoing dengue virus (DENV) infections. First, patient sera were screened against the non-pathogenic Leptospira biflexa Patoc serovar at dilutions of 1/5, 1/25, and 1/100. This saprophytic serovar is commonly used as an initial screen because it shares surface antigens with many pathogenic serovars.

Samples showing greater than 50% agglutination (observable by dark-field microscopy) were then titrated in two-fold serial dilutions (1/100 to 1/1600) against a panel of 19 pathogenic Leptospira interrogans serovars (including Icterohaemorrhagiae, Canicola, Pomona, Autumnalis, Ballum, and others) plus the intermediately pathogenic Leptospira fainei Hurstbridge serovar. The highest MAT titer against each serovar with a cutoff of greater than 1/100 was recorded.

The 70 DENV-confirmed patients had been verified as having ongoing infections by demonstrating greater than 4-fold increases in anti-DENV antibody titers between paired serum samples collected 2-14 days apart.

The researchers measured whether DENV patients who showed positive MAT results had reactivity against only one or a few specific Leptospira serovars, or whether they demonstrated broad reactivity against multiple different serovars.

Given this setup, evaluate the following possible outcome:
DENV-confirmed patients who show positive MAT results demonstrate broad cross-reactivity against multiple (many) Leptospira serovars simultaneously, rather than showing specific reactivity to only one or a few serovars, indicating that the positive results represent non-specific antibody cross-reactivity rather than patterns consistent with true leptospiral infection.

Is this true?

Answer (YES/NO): YES